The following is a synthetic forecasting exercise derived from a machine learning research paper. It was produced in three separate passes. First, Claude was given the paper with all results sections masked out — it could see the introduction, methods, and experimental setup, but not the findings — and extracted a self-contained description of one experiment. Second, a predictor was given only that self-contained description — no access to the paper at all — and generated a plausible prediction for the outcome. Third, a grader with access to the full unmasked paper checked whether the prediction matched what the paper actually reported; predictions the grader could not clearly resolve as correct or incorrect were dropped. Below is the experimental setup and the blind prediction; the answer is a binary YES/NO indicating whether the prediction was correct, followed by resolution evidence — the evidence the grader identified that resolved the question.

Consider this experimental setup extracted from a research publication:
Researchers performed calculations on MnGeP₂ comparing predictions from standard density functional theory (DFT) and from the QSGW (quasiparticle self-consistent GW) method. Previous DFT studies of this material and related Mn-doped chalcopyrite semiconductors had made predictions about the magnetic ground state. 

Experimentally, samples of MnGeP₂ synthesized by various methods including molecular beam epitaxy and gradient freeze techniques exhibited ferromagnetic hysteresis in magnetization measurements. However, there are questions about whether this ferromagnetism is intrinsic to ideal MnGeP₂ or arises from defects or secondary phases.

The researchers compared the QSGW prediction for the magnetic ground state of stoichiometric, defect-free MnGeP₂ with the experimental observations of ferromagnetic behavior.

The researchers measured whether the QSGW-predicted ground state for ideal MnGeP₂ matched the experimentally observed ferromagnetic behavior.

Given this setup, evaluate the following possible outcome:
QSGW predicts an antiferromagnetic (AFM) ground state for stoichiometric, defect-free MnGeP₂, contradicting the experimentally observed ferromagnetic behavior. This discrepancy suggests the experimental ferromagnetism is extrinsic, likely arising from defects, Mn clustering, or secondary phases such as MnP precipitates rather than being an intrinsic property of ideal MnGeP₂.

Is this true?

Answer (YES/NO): YES